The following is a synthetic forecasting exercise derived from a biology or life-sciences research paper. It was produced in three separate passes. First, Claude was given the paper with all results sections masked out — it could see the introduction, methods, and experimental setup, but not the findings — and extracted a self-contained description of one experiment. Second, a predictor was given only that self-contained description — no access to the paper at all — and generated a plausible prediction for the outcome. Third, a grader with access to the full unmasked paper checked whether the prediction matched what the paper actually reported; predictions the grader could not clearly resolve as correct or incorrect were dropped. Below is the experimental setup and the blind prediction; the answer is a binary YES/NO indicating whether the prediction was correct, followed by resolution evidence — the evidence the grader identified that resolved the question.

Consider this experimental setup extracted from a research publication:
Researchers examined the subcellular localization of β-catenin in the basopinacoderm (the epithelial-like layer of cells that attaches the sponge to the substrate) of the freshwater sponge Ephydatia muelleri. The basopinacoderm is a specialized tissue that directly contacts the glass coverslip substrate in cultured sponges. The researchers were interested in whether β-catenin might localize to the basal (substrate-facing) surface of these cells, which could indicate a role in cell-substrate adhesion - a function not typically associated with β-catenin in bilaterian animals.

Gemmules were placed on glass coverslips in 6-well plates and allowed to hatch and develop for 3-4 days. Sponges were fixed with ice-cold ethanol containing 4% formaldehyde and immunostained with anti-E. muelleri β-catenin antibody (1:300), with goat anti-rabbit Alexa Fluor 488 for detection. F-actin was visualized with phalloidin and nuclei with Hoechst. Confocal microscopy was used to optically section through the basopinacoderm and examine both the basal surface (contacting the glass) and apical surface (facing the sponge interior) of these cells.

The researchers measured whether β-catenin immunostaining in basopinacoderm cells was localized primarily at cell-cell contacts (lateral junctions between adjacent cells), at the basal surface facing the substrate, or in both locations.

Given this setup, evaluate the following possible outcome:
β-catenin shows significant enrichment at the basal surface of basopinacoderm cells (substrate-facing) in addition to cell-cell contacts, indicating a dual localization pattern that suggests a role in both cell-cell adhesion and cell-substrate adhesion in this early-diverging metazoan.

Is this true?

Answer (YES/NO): YES